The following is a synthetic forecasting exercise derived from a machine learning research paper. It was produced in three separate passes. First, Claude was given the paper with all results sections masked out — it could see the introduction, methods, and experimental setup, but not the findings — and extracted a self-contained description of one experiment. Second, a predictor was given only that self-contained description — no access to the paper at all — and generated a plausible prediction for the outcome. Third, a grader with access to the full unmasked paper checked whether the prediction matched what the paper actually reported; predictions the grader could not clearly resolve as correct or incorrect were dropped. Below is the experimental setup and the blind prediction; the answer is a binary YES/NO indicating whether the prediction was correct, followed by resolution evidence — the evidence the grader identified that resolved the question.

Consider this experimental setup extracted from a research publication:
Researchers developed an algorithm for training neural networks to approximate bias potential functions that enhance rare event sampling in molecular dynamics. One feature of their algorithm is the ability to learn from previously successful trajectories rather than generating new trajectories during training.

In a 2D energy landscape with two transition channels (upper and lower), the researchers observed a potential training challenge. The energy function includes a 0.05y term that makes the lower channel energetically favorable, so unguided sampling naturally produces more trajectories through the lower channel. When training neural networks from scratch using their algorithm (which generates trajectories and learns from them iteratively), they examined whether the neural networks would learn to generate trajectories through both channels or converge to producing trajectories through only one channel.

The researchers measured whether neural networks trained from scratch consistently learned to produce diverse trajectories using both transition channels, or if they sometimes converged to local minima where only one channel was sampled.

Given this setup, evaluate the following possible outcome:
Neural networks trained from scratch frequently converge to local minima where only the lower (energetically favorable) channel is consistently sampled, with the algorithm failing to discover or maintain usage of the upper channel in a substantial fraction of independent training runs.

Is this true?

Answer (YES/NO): NO